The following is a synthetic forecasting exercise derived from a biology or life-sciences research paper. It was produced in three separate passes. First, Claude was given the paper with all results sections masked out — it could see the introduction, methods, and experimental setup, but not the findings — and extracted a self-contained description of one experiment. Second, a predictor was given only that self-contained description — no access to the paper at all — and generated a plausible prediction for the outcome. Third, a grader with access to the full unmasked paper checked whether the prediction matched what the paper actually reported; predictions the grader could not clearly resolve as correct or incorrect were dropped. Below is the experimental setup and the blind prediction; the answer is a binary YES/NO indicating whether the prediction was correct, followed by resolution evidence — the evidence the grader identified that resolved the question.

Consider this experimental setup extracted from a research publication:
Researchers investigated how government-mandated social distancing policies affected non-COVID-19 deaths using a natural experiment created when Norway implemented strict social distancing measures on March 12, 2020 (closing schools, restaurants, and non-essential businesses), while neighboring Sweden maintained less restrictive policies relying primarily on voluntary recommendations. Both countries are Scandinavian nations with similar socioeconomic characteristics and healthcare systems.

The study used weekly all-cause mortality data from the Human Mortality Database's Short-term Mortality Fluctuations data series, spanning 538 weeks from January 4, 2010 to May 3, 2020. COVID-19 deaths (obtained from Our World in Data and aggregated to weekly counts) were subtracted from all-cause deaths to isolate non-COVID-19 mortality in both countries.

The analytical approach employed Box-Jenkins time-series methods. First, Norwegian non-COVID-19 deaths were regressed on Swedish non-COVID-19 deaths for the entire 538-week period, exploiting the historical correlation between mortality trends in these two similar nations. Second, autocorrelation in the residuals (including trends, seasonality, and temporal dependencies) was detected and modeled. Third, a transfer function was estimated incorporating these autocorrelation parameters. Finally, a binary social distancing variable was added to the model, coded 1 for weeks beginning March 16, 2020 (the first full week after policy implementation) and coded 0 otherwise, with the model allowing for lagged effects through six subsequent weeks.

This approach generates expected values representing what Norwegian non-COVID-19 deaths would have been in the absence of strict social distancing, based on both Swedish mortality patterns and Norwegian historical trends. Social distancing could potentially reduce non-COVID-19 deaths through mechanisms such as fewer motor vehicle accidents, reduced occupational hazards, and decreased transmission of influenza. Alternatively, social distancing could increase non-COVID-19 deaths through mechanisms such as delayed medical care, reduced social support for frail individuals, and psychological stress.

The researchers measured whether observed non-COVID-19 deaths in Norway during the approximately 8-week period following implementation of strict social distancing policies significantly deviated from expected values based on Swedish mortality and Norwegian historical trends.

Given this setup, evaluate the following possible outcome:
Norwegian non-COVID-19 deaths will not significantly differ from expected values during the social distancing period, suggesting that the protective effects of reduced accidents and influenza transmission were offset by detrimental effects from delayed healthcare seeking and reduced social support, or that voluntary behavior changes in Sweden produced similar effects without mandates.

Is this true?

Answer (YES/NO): NO